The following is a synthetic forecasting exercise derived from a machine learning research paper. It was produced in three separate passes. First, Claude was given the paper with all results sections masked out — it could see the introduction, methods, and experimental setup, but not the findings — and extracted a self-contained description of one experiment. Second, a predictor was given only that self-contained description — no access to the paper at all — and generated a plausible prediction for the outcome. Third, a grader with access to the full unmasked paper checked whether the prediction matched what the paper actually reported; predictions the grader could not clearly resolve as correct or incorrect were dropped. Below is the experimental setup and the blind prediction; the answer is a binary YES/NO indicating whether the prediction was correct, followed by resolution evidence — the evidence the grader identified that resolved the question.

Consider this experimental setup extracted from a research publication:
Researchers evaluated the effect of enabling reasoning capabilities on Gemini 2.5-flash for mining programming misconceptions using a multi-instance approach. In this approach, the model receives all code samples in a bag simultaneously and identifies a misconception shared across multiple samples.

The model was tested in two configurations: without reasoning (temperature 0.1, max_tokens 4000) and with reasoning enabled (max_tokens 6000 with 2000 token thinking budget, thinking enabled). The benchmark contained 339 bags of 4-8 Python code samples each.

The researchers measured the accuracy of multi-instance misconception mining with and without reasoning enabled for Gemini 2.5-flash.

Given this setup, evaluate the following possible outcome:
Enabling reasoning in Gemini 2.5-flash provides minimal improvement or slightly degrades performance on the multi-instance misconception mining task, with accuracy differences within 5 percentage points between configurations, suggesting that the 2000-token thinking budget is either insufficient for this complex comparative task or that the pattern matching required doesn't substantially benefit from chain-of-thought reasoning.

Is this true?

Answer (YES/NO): NO